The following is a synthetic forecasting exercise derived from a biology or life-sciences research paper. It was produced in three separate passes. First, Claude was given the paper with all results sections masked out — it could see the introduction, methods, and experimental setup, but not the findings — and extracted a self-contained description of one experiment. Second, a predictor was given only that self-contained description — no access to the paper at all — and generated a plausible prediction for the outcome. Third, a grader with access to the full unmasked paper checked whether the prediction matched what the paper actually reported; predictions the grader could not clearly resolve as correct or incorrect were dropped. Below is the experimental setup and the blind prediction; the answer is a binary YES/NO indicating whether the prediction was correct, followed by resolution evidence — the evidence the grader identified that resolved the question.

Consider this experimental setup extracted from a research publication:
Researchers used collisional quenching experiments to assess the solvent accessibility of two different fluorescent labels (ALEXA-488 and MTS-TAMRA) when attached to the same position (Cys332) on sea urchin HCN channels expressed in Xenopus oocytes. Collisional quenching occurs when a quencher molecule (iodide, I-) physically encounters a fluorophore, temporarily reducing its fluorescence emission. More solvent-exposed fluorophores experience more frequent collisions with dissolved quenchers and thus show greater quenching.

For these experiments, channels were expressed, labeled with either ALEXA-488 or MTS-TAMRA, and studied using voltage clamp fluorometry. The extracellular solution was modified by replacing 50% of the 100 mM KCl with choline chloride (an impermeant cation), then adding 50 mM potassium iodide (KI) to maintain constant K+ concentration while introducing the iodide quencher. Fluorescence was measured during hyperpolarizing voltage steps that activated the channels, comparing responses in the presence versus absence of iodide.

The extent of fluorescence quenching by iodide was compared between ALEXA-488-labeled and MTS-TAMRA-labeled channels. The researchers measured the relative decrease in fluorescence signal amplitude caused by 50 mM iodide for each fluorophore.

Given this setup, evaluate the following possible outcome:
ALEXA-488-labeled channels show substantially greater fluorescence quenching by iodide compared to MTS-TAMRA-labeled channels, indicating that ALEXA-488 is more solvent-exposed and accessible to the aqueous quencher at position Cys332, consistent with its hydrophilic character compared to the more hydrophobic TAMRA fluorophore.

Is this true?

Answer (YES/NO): YES